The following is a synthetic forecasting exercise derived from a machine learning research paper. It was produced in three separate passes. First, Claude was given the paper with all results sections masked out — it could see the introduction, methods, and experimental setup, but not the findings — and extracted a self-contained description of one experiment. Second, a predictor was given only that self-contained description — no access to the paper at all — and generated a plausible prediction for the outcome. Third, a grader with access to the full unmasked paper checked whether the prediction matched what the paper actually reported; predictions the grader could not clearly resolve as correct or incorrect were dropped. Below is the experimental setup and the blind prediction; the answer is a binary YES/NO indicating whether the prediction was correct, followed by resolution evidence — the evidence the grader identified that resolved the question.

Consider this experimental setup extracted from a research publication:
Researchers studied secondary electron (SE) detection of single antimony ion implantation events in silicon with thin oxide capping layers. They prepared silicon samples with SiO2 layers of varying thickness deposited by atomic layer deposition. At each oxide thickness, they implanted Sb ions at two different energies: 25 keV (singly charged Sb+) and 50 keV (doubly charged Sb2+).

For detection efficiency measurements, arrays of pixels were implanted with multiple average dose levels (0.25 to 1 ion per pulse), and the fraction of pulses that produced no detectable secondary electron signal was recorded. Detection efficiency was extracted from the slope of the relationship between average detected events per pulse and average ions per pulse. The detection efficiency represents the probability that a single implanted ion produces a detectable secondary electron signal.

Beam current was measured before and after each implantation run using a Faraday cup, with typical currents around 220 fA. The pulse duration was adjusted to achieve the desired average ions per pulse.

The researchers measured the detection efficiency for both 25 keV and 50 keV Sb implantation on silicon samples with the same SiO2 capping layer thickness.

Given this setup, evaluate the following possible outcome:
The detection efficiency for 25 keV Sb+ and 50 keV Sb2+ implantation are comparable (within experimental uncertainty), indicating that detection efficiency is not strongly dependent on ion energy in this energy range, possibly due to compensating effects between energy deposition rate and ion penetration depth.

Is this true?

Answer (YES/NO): NO